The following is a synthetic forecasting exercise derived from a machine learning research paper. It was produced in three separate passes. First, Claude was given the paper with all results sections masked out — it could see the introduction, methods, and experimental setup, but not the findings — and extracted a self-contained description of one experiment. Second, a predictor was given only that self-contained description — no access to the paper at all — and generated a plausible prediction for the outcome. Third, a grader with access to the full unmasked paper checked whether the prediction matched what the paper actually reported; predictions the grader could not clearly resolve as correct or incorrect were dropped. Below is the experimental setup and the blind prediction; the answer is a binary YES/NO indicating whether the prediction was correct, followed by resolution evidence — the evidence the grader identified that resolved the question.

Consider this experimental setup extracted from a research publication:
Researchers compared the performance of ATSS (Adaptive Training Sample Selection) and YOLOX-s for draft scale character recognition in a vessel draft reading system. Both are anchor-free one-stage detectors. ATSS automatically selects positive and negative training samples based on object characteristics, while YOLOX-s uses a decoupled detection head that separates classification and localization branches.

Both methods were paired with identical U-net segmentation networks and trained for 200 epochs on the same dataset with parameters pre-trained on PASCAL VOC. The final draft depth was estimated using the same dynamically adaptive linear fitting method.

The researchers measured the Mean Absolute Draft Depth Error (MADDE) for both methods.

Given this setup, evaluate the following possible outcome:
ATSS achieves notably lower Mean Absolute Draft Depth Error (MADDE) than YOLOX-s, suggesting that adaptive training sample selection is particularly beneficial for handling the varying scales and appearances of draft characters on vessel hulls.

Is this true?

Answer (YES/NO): NO